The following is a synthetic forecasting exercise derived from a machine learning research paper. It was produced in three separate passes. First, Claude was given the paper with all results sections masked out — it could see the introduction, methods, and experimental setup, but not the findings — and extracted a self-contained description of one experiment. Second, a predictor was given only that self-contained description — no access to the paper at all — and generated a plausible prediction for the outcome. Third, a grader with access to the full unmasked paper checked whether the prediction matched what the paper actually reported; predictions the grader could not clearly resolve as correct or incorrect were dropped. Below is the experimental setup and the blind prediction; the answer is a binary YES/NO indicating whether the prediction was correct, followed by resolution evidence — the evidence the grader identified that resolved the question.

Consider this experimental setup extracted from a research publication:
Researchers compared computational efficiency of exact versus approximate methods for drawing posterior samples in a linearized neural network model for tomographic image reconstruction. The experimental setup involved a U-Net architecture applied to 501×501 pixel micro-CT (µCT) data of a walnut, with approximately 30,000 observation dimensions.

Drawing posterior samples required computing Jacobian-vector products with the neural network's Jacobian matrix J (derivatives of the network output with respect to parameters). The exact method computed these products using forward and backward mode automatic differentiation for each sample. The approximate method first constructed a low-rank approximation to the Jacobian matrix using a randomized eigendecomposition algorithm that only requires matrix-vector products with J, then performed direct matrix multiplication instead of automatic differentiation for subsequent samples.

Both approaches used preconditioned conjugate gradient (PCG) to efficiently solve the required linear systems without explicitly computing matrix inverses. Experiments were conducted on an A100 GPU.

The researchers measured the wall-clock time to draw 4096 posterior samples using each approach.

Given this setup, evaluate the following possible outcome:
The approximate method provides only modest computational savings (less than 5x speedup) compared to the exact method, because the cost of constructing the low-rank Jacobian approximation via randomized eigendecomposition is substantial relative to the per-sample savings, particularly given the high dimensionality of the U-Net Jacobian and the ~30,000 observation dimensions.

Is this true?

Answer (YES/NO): NO